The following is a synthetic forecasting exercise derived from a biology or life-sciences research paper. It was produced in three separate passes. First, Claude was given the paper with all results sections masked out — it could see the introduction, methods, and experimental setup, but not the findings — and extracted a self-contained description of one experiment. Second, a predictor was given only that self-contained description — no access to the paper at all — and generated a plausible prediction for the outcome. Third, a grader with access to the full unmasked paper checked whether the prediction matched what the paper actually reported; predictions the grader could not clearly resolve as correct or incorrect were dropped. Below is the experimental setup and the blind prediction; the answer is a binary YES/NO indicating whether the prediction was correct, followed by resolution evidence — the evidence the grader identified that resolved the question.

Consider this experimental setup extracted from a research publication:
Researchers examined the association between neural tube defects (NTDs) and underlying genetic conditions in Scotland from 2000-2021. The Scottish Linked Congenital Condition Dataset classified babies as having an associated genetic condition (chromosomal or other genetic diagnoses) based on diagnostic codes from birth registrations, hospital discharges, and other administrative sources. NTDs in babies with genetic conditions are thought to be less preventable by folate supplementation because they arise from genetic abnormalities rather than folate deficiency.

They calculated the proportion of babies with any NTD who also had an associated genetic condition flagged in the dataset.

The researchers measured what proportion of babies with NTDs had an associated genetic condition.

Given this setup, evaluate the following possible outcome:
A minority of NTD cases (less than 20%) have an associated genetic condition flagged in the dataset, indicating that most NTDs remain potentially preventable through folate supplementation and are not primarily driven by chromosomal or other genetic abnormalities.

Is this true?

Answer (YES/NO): YES